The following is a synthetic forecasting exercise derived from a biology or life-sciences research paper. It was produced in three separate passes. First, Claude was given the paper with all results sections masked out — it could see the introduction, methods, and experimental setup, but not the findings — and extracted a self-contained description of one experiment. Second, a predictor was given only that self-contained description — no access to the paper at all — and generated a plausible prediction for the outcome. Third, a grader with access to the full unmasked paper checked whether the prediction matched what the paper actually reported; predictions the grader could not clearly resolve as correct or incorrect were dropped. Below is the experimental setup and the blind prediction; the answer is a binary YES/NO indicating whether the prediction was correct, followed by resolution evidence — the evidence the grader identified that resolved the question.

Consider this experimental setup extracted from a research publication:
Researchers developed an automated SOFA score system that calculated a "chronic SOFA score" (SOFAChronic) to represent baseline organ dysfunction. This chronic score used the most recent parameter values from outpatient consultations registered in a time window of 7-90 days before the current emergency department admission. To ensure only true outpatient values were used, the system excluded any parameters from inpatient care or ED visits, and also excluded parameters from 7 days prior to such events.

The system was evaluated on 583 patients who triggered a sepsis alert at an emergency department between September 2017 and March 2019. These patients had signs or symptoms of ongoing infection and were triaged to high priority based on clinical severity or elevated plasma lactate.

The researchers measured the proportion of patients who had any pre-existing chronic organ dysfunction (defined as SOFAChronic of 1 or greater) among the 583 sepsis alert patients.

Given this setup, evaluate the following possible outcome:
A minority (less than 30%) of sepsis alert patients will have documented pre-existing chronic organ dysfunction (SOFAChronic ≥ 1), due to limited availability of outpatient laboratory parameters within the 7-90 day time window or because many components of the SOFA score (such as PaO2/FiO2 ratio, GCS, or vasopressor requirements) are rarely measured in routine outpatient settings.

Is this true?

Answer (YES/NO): YES